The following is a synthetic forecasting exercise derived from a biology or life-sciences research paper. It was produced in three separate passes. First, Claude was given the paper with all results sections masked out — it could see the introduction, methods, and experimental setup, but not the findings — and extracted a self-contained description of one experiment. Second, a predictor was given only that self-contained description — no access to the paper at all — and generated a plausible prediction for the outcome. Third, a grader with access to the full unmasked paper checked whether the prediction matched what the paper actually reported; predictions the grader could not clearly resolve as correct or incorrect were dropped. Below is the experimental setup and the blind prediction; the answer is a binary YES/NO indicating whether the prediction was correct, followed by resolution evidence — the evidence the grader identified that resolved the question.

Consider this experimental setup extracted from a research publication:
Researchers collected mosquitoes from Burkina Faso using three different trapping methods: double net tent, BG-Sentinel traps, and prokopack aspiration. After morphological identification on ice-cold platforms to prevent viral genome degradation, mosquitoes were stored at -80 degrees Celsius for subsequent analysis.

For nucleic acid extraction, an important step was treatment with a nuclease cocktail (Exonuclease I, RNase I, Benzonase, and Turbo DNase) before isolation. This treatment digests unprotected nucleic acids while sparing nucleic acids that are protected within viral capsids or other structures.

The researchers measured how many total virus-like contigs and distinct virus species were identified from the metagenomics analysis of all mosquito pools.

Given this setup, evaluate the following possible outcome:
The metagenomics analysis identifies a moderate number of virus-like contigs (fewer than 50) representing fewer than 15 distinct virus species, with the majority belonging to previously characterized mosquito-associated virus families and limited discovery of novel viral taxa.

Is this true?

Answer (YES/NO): NO